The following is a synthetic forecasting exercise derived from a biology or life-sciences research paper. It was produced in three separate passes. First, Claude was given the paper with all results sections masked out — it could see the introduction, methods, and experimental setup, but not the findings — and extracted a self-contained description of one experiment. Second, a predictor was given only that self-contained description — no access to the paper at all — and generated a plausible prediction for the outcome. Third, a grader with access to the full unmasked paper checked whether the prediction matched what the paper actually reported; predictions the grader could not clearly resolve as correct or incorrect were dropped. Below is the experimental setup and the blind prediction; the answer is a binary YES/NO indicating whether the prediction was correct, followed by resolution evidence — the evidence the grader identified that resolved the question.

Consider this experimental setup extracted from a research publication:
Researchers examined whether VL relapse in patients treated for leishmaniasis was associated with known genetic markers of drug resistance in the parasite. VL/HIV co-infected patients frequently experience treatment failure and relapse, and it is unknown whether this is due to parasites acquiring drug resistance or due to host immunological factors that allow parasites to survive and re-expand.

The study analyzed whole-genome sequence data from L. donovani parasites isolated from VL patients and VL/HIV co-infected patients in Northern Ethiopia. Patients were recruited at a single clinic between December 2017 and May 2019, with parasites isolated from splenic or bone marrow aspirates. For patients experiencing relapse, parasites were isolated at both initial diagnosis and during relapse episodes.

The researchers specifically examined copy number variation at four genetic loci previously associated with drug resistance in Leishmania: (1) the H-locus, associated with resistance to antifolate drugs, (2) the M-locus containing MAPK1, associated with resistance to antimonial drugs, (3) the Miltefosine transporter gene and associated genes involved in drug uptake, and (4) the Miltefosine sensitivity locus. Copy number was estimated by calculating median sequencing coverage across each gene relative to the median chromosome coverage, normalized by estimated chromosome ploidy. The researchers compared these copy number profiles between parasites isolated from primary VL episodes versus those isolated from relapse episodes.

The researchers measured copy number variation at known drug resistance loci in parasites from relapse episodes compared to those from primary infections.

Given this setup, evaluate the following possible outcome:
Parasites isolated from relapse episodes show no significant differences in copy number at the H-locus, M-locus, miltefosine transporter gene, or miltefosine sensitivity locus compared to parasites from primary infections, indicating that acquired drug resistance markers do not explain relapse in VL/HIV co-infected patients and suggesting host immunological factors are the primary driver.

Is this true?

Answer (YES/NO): NO